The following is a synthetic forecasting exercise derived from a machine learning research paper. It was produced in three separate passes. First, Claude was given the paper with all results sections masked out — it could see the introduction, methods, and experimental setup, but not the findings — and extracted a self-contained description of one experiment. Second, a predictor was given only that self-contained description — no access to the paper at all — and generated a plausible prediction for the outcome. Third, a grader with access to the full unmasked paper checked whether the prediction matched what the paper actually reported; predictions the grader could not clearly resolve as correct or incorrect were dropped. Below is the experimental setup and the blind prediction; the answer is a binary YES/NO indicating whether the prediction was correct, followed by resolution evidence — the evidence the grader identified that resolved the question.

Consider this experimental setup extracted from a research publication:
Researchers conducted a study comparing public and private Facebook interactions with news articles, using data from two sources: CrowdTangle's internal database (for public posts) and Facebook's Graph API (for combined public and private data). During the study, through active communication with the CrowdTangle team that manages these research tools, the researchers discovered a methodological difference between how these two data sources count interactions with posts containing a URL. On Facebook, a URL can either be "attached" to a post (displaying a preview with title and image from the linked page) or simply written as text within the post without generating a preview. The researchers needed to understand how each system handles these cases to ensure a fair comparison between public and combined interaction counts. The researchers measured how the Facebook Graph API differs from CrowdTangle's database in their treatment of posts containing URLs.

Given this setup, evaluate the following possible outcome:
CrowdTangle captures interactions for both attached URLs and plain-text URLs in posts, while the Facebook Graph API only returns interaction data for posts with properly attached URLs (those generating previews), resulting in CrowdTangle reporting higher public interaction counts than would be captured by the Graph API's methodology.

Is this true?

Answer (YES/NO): YES